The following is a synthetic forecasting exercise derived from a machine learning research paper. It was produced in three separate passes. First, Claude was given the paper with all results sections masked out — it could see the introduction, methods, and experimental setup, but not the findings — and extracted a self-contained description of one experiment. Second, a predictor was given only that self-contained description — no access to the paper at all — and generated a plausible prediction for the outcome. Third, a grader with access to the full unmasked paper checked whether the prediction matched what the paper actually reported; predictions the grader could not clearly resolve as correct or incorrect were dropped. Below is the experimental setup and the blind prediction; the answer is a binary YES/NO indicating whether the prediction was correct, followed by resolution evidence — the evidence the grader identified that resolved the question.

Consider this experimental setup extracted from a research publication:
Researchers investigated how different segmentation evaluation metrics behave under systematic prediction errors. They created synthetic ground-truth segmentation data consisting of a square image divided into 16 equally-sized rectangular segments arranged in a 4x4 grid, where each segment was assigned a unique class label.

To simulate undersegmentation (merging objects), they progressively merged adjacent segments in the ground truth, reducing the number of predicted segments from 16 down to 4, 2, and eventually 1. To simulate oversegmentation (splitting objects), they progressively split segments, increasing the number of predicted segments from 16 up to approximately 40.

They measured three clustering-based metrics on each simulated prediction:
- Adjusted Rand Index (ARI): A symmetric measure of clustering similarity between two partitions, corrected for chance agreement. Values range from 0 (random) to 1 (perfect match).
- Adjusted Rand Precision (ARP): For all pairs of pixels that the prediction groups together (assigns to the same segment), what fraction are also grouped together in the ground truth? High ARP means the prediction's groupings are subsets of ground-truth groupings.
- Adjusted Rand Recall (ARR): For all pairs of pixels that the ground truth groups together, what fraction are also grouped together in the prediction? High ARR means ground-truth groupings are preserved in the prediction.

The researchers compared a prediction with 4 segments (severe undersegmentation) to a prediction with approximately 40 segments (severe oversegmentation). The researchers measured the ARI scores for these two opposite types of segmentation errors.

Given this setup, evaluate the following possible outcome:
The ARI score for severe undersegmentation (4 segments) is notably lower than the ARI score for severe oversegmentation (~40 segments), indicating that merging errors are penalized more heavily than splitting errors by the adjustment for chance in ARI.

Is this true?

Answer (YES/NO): NO